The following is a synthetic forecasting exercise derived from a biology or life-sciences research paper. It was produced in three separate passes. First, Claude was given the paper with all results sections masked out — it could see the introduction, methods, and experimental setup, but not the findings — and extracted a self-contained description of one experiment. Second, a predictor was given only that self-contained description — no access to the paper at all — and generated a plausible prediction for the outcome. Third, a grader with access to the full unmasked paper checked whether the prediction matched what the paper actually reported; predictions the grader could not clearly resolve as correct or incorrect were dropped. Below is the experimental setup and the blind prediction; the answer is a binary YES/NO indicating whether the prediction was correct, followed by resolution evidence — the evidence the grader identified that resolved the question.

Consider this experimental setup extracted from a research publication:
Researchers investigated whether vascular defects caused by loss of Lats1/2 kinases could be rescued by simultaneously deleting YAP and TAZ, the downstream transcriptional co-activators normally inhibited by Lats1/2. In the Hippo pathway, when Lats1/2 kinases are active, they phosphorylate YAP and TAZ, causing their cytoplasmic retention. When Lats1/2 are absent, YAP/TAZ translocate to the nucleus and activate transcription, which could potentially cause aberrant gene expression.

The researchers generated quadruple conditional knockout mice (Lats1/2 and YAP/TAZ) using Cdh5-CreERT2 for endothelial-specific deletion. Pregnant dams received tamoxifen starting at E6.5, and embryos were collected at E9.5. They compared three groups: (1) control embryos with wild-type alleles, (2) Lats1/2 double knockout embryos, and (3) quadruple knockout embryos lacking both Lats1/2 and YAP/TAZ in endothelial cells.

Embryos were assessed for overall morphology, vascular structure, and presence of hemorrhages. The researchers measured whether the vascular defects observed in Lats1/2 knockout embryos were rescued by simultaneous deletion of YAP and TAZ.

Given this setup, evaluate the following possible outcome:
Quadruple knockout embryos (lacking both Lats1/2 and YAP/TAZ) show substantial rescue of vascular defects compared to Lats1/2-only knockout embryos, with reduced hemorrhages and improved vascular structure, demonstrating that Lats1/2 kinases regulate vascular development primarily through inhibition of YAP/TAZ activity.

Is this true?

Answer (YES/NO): YES